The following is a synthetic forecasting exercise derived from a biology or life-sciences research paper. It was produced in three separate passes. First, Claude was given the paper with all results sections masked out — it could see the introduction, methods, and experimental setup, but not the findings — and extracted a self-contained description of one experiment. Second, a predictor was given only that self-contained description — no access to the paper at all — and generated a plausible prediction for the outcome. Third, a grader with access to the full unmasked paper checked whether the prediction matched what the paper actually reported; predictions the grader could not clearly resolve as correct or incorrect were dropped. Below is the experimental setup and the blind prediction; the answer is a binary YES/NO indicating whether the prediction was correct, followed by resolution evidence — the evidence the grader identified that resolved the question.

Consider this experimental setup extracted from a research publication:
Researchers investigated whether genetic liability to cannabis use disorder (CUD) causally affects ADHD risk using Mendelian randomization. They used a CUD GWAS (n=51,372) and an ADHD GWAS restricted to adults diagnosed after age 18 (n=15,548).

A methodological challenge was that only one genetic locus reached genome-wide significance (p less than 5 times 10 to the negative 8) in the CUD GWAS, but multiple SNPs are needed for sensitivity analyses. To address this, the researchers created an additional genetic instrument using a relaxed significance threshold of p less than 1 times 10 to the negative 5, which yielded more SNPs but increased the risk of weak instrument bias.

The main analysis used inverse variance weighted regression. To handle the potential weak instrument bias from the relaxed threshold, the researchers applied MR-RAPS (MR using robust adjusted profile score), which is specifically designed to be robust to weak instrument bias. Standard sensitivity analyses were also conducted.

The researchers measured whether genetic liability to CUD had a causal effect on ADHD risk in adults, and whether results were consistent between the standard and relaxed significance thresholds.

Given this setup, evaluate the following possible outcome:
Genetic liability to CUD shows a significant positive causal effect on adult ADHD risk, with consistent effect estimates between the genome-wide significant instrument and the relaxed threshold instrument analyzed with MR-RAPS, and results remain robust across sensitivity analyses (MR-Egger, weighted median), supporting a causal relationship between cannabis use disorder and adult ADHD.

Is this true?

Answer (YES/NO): NO